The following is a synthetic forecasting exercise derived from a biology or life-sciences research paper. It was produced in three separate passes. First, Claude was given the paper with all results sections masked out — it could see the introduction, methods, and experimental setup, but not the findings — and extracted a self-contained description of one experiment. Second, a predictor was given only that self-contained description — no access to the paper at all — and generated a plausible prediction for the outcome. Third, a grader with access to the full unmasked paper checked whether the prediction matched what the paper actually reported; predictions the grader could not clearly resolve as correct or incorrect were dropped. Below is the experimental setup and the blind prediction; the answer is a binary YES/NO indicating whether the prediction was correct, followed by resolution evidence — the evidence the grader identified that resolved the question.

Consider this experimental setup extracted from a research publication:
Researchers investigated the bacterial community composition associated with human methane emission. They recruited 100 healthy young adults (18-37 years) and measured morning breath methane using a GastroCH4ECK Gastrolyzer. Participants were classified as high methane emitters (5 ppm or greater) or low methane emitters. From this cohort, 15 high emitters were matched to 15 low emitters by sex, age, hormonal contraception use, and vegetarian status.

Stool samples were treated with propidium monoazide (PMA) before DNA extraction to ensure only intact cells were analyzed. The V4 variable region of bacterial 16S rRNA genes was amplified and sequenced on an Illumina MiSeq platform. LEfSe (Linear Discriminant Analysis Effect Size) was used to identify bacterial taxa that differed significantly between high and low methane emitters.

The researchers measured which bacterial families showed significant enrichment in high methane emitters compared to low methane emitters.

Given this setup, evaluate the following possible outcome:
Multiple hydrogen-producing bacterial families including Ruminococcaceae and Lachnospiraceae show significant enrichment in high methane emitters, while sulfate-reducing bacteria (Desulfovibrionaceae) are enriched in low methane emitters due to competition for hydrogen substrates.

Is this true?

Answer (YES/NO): NO